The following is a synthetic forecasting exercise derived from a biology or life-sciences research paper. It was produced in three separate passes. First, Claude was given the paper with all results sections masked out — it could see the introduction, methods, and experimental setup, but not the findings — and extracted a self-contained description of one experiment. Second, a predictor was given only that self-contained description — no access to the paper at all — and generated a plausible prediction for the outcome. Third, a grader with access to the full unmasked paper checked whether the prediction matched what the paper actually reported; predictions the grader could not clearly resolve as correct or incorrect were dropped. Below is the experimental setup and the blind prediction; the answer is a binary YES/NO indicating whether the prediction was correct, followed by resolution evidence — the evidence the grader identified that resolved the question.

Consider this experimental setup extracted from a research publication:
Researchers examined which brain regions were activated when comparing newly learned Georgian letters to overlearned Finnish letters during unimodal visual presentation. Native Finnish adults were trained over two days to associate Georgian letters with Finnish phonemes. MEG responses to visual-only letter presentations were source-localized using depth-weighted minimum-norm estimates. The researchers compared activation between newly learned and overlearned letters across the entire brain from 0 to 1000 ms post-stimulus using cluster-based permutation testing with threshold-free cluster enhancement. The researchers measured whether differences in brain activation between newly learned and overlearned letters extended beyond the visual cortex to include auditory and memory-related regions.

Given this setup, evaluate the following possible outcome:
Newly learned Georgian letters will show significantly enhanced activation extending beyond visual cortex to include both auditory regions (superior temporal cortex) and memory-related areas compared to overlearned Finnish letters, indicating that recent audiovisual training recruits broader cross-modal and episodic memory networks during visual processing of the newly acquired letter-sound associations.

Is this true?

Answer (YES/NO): YES